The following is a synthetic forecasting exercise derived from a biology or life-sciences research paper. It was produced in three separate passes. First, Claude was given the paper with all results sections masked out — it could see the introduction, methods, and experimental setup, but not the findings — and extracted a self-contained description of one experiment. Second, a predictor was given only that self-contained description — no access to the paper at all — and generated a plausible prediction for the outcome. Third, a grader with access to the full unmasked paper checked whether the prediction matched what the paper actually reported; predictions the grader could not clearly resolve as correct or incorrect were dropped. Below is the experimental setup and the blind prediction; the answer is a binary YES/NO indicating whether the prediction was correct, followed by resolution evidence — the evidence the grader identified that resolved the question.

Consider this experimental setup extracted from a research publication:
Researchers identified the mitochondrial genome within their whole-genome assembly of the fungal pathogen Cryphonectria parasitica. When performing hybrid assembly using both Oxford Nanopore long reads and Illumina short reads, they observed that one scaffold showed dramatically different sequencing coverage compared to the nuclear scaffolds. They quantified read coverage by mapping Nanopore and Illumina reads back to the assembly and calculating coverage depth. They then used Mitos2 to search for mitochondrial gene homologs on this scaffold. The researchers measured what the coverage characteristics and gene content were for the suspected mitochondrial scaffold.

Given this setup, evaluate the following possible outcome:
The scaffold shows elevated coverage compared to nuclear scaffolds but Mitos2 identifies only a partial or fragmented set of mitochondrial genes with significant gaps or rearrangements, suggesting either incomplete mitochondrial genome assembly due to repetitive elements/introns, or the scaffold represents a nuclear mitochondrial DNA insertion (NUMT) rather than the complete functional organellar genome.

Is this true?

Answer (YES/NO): NO